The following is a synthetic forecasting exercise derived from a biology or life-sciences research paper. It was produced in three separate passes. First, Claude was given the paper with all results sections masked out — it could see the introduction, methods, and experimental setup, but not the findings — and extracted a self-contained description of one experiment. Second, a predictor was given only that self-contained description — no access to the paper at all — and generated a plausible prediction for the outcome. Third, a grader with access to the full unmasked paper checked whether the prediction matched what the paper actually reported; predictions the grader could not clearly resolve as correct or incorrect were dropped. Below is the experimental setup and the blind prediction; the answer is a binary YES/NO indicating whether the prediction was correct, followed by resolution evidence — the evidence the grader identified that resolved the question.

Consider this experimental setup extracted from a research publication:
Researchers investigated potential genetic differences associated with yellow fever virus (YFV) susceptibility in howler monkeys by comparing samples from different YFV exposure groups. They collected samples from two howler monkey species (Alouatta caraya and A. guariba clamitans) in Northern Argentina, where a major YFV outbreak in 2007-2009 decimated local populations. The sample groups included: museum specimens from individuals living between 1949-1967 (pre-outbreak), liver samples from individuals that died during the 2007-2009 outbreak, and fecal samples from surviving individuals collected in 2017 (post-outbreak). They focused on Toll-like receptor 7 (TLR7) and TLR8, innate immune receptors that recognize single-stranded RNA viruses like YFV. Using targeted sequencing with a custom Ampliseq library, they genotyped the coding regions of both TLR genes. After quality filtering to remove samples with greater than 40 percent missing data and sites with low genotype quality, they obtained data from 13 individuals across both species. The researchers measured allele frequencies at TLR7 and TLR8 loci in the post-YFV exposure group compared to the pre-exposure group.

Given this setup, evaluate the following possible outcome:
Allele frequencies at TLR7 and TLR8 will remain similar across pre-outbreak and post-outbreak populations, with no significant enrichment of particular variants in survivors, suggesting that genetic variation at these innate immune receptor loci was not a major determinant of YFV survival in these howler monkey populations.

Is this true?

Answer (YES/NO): YES